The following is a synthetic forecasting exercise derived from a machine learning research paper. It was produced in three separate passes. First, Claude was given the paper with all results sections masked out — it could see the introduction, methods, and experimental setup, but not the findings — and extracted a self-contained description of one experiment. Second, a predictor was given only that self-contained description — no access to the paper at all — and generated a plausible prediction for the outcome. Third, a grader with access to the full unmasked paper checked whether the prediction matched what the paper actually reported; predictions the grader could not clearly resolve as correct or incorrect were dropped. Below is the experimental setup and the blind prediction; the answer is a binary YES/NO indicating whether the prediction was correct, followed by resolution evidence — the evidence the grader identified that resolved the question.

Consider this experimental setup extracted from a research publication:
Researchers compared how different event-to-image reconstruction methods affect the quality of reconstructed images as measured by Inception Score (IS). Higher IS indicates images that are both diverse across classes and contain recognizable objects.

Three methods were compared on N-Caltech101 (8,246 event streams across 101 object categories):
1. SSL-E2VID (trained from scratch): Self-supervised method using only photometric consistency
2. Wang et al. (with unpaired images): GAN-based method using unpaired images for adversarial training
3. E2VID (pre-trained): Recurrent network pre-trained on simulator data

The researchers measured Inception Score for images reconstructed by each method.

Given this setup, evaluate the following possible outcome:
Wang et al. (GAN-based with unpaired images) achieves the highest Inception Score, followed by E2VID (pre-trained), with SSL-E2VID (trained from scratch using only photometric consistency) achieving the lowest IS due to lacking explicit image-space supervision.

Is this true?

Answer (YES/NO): NO